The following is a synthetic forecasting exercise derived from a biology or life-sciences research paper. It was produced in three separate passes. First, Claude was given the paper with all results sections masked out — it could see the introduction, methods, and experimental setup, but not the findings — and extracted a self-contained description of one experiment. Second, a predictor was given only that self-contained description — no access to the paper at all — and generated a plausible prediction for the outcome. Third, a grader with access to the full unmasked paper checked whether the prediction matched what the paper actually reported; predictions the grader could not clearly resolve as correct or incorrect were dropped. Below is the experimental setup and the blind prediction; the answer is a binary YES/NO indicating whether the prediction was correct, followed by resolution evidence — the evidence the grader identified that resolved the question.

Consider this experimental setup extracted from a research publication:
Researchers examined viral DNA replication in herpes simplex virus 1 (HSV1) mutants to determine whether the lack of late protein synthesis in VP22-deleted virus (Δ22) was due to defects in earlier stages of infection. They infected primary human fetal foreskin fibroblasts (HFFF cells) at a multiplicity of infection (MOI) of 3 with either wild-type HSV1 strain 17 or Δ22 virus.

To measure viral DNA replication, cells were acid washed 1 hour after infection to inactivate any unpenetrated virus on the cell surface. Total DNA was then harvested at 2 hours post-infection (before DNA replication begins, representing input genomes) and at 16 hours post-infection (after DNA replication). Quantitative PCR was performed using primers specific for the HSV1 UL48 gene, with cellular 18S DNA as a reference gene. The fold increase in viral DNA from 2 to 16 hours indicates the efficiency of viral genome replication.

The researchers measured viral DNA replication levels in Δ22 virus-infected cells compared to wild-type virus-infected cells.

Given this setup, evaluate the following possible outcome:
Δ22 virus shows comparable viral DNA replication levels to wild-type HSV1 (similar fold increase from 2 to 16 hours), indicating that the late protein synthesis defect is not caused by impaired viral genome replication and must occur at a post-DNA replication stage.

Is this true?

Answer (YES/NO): YES